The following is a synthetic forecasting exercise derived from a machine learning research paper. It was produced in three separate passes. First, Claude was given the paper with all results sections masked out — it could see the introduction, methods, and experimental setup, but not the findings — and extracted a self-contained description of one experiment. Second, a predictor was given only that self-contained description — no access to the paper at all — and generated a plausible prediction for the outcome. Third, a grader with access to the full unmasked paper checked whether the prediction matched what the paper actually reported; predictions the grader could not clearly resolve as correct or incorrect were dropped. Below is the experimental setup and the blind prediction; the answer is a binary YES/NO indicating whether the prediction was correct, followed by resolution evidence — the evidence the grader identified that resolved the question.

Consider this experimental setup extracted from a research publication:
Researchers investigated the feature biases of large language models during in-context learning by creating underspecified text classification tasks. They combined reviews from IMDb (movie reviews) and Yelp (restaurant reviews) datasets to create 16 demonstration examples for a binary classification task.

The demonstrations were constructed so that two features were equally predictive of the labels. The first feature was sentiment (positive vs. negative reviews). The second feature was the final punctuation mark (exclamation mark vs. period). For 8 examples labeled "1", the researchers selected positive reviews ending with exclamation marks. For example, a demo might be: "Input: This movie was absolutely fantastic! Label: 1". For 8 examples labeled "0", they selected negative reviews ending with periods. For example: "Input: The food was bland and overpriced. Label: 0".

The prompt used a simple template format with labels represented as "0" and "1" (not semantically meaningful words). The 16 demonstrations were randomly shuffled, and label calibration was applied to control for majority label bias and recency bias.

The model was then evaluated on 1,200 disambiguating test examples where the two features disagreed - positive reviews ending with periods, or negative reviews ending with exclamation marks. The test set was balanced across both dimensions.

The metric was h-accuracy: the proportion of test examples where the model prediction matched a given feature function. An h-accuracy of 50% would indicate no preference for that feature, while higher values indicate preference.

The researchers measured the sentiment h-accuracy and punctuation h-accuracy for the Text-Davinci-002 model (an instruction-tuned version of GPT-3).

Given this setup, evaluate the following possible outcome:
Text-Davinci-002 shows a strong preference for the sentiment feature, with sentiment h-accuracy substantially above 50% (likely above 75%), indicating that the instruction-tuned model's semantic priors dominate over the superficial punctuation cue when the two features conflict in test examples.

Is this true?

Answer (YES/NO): YES